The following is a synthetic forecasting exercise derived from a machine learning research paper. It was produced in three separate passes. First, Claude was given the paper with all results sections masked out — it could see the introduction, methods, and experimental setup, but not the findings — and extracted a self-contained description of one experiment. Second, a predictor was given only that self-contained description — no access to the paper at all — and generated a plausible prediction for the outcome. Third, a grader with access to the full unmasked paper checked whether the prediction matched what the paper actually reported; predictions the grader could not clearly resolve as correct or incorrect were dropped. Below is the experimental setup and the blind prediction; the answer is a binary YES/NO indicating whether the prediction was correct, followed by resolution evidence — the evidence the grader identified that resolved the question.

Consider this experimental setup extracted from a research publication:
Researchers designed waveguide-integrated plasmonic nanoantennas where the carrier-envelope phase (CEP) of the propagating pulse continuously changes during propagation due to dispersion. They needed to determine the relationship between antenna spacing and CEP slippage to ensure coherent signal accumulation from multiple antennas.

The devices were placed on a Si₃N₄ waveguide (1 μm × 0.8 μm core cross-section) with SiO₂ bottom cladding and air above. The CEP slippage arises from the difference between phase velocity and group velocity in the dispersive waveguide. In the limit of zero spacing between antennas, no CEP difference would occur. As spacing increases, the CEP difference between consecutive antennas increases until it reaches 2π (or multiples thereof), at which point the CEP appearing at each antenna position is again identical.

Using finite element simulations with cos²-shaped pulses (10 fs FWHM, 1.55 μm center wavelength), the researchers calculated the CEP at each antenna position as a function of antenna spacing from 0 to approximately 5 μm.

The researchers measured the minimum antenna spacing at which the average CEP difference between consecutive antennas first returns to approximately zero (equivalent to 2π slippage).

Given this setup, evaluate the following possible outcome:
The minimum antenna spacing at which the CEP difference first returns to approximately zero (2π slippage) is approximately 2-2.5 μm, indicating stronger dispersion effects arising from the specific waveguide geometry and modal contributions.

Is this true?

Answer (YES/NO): NO